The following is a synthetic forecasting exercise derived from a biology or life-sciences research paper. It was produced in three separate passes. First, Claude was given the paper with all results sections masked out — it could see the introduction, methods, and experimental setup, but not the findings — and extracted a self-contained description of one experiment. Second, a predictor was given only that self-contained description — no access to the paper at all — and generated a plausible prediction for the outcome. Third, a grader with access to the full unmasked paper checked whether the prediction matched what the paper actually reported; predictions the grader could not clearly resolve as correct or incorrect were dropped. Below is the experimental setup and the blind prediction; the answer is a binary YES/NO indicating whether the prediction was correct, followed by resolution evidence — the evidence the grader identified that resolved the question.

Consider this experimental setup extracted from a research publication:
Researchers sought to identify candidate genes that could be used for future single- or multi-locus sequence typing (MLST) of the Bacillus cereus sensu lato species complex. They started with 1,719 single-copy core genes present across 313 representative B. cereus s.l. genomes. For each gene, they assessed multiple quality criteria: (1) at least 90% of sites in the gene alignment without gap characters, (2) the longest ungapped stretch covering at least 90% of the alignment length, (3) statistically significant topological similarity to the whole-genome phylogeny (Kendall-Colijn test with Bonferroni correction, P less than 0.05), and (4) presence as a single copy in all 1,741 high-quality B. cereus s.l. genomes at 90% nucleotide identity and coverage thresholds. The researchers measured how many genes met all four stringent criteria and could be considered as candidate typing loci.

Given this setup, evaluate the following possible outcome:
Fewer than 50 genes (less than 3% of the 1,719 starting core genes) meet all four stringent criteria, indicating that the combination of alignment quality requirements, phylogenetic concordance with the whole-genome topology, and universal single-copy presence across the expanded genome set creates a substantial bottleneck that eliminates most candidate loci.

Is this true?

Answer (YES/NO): NO